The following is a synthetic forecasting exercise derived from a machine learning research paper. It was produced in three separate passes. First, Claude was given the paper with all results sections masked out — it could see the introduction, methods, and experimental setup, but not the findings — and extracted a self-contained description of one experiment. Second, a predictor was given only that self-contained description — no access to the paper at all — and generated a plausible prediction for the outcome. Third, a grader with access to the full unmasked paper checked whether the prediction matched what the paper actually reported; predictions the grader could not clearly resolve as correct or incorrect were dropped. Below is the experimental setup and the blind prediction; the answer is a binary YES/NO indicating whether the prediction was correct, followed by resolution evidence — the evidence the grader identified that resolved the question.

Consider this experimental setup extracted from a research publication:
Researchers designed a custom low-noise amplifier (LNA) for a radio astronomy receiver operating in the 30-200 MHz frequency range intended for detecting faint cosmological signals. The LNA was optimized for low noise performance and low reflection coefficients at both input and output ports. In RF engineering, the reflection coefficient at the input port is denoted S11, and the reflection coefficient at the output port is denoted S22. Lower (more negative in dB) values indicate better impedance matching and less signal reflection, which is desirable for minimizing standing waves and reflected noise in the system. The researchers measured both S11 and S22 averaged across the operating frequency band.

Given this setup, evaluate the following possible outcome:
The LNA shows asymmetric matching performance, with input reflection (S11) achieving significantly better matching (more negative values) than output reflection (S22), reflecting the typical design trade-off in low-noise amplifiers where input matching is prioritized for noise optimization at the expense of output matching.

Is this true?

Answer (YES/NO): YES